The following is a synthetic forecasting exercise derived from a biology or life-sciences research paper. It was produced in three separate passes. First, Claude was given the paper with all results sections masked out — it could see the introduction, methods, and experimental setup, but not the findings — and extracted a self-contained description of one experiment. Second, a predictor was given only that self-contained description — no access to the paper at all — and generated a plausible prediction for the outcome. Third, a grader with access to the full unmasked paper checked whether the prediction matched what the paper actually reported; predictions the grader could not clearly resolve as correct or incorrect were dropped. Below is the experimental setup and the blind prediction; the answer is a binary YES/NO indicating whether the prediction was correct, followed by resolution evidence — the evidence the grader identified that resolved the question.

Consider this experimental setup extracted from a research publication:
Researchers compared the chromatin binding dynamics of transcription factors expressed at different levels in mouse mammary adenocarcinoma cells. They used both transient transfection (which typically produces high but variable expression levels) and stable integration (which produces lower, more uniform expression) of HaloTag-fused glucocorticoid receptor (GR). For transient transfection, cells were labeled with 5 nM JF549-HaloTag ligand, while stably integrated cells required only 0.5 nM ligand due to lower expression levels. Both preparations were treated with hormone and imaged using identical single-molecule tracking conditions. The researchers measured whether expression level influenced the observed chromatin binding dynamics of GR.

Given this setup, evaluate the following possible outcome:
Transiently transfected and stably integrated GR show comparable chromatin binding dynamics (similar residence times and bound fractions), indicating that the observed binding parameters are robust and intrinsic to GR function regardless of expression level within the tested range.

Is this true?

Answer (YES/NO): YES